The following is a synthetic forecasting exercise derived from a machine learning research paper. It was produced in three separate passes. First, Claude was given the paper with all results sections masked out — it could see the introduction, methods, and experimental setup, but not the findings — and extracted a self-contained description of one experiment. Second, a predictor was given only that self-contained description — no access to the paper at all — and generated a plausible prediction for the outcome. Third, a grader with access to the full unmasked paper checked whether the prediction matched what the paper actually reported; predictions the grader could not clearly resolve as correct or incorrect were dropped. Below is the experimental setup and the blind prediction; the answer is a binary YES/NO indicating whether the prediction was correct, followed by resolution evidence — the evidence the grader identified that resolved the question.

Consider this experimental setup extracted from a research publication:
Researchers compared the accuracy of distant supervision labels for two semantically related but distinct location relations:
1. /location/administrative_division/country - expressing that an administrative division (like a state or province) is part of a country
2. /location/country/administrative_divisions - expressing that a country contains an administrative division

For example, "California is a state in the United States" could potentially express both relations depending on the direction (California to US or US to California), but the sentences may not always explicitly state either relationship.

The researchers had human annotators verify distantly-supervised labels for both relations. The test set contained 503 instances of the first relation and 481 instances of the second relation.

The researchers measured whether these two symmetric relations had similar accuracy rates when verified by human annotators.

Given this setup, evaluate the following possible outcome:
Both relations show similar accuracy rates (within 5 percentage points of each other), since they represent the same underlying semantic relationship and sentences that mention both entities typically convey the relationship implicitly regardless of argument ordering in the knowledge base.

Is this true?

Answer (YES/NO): YES